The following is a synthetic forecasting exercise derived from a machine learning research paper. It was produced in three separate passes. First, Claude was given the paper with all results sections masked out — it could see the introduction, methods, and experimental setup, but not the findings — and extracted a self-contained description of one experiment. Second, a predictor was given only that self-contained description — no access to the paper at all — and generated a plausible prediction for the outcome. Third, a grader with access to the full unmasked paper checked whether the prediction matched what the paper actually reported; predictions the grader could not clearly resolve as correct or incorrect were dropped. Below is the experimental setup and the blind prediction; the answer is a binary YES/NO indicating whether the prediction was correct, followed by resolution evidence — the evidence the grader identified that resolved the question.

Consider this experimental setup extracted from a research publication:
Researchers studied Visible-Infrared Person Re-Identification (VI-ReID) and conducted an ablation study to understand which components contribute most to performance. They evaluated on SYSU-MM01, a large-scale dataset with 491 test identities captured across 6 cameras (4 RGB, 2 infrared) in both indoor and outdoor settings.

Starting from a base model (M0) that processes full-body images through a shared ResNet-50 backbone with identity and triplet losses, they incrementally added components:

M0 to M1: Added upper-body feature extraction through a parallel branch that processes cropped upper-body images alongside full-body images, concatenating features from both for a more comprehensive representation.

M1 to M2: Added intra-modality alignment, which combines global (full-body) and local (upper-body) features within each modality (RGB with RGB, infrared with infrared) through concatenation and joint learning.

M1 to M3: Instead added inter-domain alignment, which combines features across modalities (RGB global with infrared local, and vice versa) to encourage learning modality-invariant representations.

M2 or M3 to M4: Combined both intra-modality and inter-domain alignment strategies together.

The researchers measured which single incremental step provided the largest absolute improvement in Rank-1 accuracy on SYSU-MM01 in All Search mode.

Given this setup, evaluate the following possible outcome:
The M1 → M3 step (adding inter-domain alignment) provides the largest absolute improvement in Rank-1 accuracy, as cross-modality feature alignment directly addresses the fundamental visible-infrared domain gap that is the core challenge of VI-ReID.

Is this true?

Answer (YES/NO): NO